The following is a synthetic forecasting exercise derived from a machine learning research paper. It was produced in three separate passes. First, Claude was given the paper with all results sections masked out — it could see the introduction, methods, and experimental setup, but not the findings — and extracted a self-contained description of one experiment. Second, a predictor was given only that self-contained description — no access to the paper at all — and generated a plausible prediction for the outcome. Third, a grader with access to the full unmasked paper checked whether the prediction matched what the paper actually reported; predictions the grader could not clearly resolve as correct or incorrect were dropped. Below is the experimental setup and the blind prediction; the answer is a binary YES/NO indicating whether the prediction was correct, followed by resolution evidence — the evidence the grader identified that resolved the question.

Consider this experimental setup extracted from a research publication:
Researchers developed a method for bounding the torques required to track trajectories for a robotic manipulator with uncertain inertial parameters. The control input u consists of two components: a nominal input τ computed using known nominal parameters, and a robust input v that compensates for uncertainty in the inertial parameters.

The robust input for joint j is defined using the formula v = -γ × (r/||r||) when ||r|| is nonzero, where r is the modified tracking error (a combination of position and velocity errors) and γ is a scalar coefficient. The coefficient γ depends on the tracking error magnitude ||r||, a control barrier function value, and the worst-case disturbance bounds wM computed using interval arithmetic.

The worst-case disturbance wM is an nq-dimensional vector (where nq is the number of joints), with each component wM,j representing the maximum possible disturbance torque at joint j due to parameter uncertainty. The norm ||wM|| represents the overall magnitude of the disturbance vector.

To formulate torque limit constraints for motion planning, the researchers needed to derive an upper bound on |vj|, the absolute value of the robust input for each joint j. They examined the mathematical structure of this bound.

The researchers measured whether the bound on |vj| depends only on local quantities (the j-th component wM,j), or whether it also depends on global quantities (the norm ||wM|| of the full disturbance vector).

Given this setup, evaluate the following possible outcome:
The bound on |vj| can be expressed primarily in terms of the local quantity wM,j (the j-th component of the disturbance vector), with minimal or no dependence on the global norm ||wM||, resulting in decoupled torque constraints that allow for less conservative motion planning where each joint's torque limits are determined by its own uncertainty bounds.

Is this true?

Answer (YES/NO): NO